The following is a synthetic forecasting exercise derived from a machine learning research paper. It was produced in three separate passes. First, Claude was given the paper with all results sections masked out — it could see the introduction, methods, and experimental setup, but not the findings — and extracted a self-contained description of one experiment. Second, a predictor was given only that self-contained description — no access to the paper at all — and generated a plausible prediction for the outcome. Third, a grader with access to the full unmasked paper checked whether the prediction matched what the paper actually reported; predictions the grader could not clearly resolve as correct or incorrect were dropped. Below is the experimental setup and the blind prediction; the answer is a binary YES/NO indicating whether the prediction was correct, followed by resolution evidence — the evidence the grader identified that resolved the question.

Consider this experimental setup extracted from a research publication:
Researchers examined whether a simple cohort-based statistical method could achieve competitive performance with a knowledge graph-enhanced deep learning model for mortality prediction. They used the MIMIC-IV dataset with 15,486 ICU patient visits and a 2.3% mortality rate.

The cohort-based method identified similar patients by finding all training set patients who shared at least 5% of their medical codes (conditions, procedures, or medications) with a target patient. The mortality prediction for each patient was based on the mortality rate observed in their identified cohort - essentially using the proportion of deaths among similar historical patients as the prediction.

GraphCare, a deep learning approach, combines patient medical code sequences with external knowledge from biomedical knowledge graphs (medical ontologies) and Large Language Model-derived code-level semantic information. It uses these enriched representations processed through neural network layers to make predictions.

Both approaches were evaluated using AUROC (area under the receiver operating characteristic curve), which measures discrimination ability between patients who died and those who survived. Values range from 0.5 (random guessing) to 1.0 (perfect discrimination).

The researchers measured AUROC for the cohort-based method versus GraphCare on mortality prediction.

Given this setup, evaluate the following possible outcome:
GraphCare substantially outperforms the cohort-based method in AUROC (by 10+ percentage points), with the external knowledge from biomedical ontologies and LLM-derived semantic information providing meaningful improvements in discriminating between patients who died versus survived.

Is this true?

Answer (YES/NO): NO